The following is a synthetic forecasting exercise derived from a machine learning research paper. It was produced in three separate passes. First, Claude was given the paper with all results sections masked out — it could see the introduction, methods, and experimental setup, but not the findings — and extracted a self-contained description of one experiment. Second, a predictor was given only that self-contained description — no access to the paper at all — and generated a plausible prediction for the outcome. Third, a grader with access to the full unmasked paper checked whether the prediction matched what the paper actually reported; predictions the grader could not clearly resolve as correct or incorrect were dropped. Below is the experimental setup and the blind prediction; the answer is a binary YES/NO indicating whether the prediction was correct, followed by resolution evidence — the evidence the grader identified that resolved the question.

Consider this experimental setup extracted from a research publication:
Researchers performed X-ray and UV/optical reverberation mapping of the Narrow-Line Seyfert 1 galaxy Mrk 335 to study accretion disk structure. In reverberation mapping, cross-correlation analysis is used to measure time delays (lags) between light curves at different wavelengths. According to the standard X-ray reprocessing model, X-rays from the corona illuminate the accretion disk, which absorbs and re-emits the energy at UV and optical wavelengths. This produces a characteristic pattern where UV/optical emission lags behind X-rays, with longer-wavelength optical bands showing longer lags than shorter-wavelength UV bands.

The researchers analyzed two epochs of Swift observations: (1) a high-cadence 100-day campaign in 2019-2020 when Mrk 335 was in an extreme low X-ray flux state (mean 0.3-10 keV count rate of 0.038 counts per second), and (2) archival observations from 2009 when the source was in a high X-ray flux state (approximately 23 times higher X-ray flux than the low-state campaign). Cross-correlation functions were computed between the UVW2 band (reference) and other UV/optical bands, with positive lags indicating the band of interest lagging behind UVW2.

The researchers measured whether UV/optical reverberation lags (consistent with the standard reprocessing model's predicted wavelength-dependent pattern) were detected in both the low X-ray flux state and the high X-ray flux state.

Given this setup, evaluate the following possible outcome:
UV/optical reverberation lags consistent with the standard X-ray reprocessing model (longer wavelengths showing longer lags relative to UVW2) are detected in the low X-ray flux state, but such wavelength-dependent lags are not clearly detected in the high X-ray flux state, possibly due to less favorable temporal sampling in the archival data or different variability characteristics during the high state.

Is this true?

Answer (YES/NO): NO